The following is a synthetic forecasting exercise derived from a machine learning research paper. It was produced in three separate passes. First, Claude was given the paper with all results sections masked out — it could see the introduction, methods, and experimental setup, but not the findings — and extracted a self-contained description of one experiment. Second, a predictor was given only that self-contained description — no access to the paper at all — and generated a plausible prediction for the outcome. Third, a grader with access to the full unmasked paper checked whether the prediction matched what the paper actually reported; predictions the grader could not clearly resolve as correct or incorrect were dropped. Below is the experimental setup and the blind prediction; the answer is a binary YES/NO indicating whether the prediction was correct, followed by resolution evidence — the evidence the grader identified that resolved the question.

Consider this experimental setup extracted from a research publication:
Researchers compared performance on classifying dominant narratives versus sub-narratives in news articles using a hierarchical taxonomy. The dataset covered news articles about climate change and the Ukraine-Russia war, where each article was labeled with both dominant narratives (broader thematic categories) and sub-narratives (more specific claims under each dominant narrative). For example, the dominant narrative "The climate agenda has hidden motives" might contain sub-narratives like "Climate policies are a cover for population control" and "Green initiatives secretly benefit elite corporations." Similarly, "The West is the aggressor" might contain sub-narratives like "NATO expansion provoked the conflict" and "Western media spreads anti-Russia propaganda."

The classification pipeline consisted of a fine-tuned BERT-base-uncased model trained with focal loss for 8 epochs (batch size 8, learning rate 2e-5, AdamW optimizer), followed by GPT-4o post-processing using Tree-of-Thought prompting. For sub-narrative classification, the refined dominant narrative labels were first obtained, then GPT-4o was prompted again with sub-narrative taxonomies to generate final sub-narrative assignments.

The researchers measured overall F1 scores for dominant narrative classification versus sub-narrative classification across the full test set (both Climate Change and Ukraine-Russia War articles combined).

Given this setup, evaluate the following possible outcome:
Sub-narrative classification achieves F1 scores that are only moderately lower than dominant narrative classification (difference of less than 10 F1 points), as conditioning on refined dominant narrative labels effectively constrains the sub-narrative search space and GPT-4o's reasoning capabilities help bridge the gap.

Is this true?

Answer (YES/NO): NO